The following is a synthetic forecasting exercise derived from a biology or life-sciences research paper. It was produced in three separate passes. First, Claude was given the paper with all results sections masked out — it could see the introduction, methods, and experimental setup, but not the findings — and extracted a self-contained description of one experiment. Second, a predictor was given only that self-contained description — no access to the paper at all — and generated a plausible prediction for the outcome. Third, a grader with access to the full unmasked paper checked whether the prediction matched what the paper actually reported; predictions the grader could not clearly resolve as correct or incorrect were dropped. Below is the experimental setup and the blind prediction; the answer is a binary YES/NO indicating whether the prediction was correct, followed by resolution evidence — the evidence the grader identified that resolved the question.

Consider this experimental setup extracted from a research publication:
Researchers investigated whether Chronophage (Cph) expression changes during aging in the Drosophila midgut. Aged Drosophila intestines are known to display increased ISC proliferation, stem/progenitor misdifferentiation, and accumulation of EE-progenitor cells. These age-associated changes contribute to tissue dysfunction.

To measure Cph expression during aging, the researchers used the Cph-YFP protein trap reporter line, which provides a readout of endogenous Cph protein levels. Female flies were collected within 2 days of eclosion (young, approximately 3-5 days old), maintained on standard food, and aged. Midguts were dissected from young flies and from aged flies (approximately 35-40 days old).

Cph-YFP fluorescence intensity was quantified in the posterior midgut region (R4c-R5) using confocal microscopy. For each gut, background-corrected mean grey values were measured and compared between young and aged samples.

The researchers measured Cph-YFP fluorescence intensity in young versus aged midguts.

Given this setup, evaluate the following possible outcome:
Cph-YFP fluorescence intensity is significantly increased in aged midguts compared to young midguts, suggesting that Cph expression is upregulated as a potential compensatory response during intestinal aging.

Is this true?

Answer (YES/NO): YES